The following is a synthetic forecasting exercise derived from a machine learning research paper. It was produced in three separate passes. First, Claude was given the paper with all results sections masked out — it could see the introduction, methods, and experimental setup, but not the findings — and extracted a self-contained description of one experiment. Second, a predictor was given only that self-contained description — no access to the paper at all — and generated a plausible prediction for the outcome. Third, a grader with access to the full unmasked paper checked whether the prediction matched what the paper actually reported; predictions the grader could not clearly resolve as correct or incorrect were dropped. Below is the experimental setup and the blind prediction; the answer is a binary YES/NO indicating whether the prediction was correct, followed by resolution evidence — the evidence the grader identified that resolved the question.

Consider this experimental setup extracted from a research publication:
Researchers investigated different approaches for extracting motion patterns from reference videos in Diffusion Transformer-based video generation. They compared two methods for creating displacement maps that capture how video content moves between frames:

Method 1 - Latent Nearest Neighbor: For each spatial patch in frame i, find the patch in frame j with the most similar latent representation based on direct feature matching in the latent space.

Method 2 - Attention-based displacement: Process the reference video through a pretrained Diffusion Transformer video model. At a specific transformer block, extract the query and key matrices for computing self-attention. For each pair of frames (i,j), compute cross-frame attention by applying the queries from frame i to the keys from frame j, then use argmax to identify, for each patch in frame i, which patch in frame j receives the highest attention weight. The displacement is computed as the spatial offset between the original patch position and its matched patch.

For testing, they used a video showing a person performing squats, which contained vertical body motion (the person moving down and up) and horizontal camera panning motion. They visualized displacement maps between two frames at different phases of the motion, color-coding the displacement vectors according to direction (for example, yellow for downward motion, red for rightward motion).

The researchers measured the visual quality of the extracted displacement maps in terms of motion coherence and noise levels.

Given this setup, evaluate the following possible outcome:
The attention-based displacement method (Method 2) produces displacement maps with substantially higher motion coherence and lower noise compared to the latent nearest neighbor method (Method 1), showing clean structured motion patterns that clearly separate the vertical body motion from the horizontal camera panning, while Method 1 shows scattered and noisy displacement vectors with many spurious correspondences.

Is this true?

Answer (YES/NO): YES